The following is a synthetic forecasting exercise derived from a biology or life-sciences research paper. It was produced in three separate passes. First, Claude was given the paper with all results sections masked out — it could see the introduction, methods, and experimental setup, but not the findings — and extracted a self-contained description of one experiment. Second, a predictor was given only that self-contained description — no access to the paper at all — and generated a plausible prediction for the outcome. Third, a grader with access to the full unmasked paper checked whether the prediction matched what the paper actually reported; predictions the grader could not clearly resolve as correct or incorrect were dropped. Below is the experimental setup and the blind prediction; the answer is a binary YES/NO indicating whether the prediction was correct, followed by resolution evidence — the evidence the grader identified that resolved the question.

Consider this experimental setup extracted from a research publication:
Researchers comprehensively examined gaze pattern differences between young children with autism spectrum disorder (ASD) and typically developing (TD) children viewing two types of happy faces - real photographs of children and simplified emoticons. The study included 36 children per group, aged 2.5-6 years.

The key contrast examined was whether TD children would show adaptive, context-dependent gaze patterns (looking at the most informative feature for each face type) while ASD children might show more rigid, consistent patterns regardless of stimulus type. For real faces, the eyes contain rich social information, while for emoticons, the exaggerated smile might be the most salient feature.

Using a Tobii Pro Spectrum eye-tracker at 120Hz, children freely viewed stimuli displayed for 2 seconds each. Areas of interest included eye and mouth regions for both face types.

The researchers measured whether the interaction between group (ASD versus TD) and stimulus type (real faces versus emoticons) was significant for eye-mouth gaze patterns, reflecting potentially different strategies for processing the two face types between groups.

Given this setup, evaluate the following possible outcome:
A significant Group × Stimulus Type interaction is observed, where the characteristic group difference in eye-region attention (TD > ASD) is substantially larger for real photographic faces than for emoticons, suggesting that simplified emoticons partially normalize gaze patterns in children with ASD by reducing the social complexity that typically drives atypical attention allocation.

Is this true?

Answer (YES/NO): NO